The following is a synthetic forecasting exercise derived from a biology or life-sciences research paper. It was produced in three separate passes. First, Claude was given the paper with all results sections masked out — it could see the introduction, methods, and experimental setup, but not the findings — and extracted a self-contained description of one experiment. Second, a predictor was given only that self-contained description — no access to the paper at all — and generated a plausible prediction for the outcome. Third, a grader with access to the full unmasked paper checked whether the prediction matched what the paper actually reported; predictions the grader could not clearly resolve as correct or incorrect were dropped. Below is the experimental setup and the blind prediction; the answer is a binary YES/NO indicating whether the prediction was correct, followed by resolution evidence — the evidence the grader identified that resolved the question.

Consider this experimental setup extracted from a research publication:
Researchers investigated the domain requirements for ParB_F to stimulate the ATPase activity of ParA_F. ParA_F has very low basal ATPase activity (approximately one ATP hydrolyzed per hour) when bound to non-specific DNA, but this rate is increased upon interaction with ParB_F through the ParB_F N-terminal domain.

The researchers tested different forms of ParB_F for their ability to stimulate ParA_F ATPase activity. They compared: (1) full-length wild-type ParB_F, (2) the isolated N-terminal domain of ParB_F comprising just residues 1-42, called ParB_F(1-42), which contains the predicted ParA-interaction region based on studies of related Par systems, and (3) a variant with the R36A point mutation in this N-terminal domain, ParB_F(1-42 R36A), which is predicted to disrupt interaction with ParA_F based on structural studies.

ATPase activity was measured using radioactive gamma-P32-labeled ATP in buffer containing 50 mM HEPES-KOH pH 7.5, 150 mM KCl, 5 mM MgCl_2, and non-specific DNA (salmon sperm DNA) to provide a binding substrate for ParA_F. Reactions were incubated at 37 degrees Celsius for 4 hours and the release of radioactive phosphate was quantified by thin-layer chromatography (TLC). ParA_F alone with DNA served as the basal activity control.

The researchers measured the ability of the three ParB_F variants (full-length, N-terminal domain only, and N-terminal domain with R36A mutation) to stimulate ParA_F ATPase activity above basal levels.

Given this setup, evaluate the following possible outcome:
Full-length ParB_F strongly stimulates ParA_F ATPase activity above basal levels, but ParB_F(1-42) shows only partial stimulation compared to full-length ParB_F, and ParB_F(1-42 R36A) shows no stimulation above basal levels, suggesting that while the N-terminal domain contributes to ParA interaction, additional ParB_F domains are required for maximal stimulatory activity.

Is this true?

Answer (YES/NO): NO